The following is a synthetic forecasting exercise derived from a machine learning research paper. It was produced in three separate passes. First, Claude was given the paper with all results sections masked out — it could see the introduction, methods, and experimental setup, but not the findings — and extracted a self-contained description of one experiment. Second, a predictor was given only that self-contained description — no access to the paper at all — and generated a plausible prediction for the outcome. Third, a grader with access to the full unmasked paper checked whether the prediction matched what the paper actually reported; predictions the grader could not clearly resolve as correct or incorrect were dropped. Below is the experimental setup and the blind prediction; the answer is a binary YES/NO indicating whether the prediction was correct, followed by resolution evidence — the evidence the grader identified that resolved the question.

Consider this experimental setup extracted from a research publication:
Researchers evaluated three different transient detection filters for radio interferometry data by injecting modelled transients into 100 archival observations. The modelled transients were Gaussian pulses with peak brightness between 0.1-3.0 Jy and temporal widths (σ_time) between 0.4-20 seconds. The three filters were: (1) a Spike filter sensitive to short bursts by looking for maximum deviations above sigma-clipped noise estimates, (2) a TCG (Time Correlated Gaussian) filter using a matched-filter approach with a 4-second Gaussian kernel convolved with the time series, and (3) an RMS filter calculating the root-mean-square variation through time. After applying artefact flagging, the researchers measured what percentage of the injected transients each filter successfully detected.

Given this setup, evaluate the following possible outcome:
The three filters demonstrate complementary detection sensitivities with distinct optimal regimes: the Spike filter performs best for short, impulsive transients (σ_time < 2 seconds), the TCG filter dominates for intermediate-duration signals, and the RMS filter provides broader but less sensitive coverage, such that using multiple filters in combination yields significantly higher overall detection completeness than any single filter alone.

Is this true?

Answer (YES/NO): NO